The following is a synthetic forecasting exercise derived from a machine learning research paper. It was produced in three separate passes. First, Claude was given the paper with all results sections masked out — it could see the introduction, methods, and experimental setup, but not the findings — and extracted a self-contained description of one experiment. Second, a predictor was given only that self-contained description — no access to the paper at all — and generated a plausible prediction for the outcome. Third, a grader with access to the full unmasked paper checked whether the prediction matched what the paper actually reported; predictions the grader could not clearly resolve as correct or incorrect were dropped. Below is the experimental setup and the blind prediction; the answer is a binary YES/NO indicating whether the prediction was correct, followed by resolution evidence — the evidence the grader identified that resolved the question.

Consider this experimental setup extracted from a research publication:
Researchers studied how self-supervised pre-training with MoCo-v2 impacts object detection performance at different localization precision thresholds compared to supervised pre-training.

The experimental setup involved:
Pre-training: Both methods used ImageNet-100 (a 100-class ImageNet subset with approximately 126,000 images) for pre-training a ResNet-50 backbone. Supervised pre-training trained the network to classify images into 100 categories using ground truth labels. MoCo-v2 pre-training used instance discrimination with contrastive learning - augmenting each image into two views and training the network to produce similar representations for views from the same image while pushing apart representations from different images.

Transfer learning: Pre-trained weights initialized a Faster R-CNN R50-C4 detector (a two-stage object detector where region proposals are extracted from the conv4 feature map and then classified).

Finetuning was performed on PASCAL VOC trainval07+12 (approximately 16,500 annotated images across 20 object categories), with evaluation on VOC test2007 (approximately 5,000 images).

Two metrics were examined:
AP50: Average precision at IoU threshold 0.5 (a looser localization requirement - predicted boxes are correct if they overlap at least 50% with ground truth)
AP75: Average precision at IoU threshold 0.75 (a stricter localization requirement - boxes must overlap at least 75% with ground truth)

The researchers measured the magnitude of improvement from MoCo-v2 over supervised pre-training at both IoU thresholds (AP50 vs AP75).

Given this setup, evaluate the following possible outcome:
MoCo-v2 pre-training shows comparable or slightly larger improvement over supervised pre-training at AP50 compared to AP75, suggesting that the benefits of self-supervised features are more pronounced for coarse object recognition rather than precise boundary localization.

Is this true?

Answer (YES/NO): NO